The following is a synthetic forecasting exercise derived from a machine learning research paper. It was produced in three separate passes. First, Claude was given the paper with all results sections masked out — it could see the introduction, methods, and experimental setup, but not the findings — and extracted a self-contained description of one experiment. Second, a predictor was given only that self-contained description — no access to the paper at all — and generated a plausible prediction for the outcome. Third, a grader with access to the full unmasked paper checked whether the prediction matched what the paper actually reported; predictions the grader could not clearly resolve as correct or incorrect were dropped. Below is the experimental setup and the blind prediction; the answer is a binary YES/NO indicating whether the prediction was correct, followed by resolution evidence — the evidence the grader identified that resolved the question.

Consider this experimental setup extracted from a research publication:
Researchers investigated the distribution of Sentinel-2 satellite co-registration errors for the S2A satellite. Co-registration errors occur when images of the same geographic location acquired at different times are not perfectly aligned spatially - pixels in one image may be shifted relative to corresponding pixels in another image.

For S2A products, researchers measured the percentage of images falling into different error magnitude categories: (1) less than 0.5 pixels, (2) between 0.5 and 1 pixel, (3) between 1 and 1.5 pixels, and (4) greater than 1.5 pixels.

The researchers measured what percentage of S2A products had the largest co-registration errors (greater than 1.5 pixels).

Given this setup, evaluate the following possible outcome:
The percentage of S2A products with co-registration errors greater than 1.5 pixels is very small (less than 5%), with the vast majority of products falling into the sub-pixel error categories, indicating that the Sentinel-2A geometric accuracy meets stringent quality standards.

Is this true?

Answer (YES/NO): YES